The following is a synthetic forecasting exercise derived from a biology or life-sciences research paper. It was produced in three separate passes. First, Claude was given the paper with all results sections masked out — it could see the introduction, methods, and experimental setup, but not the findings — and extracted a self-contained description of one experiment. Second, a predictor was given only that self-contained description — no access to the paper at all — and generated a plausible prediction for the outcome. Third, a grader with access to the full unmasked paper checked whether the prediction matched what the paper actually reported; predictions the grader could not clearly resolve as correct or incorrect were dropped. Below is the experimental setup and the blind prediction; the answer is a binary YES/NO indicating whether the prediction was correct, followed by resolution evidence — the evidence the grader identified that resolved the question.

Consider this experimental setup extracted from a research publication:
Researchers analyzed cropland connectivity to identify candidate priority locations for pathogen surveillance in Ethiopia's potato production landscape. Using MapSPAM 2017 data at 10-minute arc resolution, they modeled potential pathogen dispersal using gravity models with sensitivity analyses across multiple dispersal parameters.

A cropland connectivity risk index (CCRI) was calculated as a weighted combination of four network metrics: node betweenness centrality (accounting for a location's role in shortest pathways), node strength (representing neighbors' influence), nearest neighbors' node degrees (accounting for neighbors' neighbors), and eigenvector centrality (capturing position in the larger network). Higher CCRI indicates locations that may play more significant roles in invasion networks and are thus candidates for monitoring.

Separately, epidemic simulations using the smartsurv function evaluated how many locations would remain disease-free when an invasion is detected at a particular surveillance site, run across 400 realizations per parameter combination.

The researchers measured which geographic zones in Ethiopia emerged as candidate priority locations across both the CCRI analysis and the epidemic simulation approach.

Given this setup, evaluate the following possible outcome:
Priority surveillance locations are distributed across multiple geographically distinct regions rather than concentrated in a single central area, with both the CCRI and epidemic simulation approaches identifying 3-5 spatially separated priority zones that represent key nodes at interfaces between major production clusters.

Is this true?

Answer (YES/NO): NO